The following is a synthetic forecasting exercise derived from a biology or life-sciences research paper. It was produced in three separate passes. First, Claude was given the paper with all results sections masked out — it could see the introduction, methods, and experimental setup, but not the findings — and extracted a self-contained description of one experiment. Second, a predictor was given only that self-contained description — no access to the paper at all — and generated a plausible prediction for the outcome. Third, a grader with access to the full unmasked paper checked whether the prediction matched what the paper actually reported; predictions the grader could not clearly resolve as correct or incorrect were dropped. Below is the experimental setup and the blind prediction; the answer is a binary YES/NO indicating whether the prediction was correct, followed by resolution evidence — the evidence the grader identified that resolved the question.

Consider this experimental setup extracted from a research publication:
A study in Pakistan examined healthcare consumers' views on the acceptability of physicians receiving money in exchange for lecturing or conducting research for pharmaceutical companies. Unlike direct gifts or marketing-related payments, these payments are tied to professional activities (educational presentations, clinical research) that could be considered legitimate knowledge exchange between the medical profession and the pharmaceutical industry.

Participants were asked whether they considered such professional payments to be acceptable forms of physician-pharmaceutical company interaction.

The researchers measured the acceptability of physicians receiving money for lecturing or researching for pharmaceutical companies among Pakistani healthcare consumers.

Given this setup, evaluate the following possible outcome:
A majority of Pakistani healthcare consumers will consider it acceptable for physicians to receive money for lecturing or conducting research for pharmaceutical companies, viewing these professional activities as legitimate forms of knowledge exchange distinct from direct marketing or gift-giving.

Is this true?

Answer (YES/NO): YES